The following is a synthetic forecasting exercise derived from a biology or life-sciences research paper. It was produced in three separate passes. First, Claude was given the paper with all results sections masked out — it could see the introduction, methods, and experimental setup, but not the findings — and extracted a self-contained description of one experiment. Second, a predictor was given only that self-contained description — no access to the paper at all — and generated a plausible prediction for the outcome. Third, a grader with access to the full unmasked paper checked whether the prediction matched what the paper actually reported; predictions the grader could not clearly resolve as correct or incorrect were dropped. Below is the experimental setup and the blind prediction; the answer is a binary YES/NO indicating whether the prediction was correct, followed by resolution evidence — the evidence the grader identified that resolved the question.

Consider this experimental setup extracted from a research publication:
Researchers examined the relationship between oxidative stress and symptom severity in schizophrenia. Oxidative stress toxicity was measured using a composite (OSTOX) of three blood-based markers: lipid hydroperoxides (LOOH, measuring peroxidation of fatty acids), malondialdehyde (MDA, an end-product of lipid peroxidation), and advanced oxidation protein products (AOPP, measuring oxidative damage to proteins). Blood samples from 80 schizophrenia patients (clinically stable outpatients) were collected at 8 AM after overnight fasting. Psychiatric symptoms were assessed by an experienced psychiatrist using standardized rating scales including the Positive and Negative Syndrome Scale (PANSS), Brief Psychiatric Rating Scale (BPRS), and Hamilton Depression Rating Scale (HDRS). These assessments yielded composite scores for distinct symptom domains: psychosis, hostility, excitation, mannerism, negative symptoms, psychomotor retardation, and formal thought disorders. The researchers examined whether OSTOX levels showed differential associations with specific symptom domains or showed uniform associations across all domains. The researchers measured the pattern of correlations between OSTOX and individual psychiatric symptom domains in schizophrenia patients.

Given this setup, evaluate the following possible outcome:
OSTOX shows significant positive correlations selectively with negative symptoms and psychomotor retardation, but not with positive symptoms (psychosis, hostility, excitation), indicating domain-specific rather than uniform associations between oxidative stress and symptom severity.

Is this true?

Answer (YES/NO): NO